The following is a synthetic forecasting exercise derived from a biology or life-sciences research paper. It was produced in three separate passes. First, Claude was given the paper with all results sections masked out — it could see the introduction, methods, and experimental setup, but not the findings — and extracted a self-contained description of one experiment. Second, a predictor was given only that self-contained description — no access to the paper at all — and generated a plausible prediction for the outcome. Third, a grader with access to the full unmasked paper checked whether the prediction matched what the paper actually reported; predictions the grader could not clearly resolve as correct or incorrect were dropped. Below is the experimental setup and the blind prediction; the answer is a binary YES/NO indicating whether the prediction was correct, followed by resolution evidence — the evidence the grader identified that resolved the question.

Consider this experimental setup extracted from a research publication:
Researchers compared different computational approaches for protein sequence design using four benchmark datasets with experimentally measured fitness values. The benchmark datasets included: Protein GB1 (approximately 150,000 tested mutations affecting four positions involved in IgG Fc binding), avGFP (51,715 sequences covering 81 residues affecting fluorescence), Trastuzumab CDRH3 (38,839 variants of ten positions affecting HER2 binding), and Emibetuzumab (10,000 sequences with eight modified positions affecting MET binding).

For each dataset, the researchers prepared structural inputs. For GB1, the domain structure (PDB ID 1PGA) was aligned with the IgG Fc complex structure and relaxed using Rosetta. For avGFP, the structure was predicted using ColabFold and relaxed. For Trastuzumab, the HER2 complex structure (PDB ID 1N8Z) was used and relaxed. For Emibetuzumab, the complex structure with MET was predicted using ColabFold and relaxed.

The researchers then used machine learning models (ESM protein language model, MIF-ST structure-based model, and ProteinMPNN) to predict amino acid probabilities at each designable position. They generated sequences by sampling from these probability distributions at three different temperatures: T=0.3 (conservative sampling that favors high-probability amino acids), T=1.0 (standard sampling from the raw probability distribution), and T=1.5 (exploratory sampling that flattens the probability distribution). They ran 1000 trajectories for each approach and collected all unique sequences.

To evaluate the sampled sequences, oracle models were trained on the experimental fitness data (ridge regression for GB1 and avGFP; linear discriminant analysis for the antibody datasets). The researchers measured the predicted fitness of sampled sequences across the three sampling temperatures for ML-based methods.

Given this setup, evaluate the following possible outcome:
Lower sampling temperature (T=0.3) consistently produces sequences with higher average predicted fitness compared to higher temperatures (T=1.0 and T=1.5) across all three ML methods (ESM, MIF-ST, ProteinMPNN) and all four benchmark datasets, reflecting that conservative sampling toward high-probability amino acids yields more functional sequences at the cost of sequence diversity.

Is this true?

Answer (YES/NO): NO